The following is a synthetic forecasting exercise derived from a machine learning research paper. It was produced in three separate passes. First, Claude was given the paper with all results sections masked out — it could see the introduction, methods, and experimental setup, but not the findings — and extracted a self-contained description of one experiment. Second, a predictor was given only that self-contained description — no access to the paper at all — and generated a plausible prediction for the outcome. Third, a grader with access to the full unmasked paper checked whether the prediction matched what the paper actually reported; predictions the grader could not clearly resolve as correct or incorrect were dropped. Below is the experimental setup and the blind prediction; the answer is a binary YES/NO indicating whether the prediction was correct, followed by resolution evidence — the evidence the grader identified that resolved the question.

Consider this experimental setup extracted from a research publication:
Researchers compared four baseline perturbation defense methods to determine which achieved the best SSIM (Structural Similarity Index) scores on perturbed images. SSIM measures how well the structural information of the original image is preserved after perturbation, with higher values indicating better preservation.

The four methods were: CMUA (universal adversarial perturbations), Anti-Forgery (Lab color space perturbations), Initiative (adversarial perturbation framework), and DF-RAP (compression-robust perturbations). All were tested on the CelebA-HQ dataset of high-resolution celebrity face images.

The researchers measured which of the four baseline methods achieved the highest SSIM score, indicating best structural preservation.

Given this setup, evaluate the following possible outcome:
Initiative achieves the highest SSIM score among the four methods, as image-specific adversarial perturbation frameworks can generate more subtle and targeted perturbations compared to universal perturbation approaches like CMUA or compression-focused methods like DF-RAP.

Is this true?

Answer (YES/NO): NO